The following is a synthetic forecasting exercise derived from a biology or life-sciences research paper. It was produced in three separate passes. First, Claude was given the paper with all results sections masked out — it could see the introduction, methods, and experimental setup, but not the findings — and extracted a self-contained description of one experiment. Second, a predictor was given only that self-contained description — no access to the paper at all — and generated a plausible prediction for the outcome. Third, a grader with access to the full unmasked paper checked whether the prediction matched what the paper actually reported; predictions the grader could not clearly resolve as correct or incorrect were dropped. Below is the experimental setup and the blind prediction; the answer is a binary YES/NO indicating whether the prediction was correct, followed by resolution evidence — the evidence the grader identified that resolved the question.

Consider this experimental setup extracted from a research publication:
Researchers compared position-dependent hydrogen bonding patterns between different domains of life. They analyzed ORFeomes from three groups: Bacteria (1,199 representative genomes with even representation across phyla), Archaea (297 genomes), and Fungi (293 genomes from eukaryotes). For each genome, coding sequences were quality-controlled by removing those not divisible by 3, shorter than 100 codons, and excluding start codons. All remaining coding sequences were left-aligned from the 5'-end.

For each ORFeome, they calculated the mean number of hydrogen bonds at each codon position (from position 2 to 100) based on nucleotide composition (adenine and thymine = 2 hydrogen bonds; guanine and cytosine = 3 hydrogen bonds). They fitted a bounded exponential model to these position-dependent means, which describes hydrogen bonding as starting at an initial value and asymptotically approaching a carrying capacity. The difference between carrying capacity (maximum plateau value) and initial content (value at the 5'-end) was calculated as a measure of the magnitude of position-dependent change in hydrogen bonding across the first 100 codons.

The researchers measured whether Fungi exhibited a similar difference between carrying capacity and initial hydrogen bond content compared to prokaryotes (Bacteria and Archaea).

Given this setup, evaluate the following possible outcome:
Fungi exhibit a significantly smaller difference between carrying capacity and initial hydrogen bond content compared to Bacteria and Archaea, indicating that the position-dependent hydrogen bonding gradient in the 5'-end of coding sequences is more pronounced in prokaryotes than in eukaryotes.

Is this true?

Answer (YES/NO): YES